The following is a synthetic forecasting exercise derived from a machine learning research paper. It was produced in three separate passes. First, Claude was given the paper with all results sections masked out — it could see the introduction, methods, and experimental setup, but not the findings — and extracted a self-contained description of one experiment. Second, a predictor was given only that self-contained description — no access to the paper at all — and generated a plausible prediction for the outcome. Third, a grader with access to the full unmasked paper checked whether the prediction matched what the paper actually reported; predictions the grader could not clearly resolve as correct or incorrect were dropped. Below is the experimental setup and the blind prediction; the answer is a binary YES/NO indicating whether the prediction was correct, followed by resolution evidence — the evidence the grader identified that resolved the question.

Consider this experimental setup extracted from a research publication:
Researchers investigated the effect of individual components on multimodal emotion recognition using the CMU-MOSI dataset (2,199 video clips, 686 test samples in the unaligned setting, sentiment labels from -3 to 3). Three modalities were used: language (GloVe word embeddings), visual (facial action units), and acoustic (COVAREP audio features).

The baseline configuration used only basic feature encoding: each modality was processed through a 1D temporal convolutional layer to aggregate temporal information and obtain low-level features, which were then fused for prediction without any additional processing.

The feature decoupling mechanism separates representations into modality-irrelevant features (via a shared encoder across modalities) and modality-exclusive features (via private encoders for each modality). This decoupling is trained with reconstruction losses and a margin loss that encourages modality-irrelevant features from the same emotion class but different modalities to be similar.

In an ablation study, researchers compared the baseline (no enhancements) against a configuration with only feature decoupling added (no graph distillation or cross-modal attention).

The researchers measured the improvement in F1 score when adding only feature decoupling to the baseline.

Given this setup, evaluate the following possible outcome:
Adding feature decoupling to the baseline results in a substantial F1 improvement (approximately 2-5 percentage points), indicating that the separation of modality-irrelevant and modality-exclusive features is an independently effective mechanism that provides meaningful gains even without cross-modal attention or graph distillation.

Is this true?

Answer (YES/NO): NO